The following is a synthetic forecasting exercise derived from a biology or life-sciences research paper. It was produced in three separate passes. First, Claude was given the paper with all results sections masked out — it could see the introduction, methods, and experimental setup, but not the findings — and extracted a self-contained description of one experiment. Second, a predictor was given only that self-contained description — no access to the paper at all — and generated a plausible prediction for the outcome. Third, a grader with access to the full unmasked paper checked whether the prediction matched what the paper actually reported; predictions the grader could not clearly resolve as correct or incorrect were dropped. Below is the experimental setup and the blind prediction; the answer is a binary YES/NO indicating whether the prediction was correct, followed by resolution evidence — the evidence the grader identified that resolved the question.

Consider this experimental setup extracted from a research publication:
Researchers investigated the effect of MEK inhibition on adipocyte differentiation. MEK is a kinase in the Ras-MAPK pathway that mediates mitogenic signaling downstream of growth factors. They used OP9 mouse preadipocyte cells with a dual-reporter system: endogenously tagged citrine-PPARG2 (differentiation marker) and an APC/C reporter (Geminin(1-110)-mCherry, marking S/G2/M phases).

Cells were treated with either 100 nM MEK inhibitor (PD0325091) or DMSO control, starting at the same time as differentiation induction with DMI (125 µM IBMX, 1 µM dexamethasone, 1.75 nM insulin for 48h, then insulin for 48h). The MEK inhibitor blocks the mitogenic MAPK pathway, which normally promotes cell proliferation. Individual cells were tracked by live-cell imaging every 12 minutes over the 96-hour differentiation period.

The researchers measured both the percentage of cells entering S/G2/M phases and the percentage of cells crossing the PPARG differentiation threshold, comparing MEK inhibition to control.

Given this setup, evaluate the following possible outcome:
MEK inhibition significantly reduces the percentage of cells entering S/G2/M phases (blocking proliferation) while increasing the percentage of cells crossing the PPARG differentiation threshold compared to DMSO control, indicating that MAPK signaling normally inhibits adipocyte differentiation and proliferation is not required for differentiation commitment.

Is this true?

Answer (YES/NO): YES